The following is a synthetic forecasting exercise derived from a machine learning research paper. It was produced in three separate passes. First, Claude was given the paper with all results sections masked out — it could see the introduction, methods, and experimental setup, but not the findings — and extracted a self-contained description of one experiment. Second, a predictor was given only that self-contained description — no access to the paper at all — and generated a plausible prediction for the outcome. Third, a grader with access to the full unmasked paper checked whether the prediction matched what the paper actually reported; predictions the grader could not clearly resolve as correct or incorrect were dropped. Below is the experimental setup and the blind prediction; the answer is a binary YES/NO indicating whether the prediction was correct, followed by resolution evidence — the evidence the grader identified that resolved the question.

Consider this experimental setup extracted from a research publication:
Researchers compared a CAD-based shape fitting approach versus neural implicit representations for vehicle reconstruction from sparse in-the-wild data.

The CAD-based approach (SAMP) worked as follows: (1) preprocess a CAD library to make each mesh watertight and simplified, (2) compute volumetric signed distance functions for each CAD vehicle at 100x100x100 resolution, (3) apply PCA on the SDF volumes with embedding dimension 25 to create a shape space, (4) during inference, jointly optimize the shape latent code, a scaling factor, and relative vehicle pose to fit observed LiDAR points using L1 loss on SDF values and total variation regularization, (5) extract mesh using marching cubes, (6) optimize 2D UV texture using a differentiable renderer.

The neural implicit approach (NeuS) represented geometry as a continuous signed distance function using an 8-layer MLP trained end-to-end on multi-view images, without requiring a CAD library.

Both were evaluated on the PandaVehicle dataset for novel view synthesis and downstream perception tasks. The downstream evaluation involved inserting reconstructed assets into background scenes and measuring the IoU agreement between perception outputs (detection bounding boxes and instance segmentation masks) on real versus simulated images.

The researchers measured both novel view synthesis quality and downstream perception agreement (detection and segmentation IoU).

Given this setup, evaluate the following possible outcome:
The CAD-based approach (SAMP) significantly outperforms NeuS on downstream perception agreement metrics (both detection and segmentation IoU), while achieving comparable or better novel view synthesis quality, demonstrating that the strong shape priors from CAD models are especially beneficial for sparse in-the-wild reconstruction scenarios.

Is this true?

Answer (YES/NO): NO